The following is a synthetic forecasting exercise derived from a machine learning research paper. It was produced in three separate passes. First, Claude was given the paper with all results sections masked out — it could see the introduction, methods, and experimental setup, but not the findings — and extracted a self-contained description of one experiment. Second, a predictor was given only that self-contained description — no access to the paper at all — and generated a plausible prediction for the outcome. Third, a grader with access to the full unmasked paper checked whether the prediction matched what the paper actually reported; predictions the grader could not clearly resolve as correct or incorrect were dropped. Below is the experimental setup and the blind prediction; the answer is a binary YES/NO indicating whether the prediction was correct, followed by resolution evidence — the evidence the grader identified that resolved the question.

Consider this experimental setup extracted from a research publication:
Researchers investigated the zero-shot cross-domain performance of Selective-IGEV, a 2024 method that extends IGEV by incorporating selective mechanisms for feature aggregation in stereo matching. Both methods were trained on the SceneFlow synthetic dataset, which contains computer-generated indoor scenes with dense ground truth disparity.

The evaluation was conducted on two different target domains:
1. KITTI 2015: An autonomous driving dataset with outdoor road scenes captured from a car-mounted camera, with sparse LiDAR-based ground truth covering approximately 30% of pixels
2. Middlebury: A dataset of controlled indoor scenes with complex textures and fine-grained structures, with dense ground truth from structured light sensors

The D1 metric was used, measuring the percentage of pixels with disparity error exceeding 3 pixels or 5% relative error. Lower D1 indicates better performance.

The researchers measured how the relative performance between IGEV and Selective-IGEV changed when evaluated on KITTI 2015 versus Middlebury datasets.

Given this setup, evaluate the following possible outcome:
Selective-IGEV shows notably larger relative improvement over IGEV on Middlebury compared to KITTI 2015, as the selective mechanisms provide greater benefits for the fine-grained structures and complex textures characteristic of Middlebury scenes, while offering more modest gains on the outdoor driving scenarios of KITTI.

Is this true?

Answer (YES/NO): NO